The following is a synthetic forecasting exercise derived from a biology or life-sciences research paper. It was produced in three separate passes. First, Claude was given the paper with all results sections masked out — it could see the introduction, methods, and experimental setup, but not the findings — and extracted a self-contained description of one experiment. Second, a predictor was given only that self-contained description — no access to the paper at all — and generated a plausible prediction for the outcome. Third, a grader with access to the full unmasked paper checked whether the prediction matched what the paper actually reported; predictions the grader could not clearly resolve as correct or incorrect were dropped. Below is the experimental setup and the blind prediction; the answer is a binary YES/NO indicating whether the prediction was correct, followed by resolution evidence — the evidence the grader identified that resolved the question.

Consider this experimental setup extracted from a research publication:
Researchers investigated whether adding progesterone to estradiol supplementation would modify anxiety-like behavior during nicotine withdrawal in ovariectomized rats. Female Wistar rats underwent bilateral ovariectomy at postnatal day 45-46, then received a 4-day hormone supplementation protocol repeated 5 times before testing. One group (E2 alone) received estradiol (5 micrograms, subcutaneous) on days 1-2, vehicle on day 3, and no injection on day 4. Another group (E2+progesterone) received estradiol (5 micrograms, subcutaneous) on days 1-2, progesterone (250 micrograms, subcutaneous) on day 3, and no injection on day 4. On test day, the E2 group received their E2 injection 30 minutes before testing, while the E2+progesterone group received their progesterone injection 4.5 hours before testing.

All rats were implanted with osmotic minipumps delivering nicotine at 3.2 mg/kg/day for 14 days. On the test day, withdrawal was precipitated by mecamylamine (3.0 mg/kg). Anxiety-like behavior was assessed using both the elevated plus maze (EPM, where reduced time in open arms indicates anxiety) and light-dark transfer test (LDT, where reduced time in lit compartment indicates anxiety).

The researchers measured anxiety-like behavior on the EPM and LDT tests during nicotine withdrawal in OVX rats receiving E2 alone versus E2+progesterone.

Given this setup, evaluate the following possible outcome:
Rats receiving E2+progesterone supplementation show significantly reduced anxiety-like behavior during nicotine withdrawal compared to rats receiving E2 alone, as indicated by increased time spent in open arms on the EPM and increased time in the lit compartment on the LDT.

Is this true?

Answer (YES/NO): YES